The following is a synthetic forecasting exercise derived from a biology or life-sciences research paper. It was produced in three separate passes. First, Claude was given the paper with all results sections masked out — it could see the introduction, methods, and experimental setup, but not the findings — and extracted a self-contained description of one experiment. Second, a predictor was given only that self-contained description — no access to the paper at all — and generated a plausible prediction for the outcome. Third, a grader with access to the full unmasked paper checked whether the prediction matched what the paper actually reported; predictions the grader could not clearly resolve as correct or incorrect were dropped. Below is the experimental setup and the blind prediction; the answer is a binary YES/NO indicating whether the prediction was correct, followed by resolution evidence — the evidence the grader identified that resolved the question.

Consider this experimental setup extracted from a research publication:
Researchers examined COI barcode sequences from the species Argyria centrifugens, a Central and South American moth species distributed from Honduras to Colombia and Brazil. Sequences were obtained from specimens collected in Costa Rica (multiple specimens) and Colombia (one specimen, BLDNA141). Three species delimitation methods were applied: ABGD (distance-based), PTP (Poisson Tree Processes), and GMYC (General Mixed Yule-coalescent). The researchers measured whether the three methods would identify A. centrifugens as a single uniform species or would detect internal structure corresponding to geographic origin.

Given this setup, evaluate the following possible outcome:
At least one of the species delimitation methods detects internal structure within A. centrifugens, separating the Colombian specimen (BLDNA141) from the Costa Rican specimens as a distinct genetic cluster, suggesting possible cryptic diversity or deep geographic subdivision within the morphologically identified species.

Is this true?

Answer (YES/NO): YES